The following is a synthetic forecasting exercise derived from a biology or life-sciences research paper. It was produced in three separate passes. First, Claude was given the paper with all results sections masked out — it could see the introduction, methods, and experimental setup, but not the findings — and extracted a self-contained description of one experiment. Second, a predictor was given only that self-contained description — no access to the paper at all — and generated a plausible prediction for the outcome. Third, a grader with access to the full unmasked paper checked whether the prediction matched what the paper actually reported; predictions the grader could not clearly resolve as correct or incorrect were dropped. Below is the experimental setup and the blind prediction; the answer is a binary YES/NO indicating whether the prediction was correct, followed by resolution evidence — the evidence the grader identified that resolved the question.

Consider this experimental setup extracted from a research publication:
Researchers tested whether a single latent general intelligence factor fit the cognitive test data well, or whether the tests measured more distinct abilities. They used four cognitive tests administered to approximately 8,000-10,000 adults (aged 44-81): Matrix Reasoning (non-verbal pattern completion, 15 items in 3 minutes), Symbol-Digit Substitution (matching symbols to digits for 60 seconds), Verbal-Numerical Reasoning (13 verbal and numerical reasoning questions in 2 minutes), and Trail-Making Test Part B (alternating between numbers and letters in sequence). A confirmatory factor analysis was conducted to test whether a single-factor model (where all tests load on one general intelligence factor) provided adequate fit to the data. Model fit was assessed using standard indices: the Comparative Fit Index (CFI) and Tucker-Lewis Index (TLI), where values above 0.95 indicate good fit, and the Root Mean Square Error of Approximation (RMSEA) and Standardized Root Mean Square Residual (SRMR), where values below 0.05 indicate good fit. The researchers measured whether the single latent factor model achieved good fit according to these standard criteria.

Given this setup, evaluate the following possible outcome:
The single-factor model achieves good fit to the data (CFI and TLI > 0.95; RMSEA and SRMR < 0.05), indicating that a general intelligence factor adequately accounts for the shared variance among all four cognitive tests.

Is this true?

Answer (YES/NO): NO